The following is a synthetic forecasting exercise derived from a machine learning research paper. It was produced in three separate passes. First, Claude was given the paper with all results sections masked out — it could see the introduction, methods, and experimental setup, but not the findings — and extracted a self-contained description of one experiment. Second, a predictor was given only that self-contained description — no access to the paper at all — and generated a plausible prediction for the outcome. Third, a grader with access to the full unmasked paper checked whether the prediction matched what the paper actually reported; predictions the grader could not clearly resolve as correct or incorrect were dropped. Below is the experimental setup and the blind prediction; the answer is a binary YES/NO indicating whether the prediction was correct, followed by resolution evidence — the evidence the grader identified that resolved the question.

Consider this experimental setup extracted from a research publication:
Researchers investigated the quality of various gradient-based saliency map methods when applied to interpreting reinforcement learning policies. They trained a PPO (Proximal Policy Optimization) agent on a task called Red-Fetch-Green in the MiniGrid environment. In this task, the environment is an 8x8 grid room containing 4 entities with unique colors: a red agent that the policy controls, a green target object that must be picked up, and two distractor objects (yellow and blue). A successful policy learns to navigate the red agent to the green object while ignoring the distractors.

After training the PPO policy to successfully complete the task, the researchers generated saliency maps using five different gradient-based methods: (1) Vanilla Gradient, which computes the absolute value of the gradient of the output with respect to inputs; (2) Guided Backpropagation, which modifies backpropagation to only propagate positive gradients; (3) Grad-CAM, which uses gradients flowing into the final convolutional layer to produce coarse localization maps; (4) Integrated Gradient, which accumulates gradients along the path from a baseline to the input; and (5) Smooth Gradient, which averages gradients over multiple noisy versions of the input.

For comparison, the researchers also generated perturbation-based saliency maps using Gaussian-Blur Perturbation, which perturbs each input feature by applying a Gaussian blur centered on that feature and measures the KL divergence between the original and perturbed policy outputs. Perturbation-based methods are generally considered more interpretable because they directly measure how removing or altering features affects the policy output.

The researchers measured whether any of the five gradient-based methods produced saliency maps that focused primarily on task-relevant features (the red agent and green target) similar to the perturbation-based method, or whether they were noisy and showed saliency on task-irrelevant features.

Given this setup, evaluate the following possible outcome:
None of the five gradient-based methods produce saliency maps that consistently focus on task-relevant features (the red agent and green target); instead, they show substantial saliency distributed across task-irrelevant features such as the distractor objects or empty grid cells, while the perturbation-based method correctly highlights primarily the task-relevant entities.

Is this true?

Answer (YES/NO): YES